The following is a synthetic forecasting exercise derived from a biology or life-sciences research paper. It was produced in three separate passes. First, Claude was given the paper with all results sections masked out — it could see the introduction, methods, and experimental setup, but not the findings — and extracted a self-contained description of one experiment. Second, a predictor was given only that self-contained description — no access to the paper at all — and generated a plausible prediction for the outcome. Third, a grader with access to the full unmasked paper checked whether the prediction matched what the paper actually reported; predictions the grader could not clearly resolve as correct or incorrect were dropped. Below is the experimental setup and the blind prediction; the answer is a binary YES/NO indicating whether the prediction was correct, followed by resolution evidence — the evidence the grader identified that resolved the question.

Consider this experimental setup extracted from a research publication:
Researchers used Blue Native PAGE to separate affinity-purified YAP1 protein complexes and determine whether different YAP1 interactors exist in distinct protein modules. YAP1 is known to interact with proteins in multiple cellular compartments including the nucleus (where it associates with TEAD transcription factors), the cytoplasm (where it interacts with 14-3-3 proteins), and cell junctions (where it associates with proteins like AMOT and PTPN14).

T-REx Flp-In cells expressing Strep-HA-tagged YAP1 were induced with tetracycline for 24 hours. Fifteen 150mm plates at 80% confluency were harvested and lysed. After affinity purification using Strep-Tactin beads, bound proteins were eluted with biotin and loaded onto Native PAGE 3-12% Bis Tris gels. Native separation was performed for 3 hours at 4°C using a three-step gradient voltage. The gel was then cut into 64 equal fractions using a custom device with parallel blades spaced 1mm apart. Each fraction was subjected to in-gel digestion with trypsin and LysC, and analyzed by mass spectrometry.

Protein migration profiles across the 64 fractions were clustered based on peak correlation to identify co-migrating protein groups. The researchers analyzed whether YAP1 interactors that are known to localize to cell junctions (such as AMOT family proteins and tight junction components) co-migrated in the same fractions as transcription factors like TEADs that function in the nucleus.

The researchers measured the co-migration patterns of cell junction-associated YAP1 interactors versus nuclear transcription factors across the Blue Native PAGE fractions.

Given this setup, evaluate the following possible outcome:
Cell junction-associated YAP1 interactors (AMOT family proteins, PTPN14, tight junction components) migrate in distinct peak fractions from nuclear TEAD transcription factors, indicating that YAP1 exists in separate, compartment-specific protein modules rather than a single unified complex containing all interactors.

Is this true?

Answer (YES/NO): NO